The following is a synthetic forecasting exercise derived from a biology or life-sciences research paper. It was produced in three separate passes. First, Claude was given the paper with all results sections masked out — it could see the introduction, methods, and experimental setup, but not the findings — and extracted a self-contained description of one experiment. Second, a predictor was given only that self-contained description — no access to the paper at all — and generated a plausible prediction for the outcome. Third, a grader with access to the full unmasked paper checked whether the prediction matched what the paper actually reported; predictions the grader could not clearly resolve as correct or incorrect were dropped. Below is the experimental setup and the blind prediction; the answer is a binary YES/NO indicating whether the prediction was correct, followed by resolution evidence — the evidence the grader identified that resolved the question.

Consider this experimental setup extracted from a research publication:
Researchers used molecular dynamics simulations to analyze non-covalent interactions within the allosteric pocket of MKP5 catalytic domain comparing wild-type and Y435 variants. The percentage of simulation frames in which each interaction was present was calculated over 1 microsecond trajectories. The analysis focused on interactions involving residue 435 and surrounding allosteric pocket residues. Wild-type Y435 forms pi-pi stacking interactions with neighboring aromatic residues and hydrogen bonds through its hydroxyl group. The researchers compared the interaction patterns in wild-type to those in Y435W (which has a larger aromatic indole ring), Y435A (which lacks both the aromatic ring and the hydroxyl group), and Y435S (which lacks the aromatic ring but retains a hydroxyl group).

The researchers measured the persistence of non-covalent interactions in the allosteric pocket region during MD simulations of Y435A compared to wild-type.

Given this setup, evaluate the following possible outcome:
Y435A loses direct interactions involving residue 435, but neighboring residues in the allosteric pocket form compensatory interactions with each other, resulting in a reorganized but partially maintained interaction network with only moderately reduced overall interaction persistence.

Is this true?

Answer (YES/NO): YES